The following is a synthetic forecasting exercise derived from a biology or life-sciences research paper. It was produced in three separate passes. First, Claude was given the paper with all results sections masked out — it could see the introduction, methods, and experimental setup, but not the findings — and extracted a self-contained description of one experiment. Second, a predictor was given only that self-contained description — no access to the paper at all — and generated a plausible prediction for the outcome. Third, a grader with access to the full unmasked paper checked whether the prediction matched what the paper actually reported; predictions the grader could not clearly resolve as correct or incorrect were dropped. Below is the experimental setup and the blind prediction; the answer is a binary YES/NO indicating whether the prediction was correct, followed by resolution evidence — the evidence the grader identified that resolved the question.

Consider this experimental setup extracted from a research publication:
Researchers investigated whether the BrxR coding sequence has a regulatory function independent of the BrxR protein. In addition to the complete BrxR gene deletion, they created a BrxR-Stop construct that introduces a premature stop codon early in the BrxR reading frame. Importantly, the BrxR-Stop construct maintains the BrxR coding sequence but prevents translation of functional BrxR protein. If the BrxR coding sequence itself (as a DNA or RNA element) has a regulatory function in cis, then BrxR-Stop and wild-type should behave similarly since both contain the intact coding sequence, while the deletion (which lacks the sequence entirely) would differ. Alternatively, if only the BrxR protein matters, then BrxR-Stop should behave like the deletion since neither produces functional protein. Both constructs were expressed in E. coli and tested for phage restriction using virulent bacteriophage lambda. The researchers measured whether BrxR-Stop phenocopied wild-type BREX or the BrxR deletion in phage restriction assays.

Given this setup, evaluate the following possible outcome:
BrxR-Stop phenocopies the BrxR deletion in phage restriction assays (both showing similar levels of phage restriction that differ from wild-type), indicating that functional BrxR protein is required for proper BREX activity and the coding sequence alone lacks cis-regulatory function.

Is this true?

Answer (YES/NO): NO